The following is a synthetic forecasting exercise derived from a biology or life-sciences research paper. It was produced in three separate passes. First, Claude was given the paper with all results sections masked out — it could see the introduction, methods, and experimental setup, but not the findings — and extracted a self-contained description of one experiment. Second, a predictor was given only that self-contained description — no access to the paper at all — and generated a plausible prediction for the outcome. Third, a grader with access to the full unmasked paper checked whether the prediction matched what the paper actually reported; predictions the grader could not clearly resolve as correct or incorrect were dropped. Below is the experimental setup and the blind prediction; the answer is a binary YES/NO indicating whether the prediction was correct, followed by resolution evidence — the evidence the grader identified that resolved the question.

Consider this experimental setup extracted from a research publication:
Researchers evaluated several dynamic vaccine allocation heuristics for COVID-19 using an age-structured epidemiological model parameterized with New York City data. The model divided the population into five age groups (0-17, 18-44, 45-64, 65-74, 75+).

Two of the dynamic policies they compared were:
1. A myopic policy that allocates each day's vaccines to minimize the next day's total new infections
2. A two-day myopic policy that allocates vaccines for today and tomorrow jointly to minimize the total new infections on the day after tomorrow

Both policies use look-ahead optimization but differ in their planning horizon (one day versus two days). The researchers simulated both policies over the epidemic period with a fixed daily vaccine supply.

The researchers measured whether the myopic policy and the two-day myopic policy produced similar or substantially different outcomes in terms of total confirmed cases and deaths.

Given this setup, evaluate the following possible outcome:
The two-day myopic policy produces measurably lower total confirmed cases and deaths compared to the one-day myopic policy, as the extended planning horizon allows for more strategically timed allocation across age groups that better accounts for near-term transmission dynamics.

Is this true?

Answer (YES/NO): YES